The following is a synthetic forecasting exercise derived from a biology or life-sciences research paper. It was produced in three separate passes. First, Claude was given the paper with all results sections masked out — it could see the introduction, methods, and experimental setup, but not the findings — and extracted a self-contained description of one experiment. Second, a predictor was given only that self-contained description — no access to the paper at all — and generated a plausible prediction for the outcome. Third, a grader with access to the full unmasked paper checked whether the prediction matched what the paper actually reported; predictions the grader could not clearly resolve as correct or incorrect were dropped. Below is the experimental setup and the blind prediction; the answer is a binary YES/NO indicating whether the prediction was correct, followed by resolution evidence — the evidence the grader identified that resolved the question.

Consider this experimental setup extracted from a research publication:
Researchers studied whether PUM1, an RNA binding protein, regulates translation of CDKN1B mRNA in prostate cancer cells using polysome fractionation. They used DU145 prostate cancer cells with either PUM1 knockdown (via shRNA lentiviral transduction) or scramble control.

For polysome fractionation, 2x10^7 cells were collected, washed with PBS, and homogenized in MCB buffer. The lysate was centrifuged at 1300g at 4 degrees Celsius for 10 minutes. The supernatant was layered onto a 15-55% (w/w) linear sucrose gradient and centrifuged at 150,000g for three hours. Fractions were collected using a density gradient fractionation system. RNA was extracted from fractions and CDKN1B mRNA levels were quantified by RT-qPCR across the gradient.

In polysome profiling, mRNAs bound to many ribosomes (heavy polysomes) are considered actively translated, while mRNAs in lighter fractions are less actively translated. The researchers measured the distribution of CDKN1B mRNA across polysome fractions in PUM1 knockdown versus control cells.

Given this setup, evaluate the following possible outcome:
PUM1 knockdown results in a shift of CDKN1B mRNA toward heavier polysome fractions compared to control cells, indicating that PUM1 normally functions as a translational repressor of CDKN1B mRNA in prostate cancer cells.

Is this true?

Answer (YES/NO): YES